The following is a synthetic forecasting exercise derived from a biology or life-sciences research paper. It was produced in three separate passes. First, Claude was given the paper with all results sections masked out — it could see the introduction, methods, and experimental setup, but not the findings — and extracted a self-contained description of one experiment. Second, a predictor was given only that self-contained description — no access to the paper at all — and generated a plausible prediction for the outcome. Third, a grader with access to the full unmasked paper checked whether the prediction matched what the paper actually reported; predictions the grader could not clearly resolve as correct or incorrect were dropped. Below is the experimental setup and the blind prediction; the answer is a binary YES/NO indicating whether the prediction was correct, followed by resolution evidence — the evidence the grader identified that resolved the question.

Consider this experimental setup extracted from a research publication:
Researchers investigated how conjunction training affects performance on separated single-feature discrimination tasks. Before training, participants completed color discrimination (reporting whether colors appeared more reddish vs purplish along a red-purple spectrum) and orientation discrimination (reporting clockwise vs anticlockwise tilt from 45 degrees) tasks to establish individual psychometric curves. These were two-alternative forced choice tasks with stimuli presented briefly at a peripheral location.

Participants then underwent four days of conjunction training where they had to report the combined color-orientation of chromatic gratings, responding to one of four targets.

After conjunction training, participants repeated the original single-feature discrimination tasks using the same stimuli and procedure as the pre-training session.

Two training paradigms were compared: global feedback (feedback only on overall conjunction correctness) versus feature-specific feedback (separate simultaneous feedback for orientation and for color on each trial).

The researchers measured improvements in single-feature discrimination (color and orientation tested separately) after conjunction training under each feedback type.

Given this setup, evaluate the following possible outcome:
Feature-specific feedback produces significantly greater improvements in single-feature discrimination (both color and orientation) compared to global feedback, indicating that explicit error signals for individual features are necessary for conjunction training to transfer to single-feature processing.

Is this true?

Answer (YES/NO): NO